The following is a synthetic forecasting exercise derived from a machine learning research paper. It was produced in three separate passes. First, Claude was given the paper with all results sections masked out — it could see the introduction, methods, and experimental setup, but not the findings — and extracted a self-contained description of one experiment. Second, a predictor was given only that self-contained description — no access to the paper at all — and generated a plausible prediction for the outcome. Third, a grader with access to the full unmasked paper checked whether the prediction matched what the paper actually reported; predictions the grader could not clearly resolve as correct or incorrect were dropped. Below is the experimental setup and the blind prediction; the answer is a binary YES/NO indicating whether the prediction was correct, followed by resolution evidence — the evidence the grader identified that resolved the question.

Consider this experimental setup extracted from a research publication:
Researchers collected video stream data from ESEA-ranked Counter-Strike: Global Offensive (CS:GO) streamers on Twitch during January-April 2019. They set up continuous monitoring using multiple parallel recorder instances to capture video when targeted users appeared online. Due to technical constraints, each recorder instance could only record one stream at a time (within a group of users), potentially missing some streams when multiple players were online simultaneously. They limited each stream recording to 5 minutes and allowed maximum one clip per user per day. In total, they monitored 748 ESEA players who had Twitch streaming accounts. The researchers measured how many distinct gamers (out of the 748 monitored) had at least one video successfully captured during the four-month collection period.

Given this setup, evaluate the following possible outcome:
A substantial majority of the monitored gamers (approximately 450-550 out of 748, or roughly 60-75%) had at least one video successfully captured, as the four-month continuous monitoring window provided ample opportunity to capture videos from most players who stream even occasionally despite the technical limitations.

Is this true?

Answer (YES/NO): NO